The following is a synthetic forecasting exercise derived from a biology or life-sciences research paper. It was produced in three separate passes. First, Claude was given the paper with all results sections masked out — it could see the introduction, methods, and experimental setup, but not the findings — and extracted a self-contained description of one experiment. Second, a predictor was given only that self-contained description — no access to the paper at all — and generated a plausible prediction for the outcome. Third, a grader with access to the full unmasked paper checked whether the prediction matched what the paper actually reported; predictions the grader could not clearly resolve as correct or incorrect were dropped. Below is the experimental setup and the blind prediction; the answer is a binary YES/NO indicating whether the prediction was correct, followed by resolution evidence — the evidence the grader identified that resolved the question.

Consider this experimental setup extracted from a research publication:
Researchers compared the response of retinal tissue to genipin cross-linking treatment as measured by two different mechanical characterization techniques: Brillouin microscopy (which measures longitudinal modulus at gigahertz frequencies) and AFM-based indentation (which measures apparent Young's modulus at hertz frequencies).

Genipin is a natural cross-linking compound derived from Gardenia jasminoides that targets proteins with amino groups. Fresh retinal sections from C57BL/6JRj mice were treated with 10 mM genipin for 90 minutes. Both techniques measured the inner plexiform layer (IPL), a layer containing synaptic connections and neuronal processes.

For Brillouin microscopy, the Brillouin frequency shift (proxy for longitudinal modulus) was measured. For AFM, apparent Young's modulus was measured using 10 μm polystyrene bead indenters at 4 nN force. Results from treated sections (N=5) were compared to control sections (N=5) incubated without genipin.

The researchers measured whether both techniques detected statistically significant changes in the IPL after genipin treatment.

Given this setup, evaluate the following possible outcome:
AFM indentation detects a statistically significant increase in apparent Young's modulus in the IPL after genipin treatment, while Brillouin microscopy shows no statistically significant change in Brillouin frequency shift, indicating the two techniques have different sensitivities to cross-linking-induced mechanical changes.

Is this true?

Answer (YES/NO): YES